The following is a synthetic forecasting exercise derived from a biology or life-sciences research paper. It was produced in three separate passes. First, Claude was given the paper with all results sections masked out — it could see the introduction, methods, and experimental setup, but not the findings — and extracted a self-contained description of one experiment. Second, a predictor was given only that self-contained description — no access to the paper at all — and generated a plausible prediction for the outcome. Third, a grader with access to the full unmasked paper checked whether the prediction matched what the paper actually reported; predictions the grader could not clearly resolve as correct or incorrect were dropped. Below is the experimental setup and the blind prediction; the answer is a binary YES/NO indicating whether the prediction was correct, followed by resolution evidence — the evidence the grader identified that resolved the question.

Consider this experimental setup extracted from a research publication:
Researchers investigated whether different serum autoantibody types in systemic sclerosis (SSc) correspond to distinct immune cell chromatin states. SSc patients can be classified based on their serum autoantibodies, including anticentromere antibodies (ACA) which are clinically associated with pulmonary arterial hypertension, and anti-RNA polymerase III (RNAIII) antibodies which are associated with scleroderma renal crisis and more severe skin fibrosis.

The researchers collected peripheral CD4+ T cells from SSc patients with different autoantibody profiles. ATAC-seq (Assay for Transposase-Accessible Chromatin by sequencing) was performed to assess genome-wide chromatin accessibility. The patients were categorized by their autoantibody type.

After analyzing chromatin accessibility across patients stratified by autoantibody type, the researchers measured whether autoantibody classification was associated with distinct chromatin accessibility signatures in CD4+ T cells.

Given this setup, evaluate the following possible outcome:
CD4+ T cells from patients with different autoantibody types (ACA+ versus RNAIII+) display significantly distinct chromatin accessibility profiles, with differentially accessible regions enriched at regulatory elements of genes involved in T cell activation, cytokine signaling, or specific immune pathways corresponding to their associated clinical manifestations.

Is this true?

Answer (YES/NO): YES